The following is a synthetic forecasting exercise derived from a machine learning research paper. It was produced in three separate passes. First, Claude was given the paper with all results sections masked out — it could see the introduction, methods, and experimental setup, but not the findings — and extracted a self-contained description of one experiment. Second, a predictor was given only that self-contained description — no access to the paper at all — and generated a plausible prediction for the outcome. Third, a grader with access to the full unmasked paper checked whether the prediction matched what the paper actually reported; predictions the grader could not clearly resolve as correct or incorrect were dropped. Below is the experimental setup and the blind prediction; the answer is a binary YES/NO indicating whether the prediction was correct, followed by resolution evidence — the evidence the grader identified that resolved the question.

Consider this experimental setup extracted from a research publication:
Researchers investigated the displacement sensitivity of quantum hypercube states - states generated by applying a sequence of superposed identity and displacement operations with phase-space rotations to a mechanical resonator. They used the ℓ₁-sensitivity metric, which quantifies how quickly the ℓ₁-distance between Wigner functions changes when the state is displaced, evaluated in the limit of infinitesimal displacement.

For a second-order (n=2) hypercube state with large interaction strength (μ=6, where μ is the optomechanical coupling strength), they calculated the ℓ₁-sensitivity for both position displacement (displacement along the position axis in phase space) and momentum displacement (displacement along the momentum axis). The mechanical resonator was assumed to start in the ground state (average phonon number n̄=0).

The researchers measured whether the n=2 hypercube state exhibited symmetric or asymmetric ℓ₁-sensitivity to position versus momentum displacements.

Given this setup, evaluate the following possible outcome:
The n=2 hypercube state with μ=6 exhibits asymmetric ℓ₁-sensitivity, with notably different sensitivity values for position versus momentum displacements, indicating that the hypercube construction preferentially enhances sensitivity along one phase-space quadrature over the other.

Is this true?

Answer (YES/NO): NO